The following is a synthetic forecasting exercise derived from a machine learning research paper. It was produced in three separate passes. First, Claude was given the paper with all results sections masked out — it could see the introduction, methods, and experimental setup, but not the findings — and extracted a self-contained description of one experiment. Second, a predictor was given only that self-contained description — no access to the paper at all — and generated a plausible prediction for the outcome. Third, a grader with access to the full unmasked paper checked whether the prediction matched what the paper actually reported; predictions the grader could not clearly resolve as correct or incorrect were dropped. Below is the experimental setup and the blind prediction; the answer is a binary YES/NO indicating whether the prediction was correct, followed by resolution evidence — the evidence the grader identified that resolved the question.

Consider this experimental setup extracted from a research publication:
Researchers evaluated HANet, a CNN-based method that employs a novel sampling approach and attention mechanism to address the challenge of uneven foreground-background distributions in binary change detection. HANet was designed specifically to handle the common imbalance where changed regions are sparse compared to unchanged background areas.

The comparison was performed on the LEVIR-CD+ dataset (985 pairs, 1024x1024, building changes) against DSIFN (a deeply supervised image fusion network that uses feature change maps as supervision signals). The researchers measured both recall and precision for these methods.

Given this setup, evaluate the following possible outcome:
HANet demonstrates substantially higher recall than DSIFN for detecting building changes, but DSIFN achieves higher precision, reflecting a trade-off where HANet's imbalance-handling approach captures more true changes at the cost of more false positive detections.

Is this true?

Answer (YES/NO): NO